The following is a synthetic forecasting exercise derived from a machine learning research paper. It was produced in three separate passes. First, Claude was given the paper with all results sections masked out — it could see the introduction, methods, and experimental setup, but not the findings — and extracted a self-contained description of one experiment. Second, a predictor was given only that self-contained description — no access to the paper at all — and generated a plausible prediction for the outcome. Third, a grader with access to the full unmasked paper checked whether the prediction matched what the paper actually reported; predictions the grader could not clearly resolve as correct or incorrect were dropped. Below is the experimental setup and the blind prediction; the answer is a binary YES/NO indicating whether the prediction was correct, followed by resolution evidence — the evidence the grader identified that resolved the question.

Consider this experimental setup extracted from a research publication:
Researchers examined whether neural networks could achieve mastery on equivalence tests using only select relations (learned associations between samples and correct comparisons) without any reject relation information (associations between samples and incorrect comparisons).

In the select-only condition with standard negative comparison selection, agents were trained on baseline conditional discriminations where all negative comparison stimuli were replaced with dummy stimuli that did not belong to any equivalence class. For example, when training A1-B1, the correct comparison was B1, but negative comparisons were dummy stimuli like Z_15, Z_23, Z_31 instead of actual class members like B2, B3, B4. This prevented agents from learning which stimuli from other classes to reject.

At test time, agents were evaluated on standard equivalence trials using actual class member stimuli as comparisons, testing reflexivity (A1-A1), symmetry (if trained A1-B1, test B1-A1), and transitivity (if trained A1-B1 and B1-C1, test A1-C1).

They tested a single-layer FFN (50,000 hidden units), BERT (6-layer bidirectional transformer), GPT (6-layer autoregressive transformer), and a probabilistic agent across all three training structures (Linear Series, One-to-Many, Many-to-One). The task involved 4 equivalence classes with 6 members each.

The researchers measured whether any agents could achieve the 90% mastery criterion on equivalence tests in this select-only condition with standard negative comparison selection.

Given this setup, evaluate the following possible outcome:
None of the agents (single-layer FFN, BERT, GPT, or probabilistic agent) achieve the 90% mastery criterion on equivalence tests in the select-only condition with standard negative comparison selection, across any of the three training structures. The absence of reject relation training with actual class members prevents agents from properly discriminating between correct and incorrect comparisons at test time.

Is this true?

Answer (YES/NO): YES